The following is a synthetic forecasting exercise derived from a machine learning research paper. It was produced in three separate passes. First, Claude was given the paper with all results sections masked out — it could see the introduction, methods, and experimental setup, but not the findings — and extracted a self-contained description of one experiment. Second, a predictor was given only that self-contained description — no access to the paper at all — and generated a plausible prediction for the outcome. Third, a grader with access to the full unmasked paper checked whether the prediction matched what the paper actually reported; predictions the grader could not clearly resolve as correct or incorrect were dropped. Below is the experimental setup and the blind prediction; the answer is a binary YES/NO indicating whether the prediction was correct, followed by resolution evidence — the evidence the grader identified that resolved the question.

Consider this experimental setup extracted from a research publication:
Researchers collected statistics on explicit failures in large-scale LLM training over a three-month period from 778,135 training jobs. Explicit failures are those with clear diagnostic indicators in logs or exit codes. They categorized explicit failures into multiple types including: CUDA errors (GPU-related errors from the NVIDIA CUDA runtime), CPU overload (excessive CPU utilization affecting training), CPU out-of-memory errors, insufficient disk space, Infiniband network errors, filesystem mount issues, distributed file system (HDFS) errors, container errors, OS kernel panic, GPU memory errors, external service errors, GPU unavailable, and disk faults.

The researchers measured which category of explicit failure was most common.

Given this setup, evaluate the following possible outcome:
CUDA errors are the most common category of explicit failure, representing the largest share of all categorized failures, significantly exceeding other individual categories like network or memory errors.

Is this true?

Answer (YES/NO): YES